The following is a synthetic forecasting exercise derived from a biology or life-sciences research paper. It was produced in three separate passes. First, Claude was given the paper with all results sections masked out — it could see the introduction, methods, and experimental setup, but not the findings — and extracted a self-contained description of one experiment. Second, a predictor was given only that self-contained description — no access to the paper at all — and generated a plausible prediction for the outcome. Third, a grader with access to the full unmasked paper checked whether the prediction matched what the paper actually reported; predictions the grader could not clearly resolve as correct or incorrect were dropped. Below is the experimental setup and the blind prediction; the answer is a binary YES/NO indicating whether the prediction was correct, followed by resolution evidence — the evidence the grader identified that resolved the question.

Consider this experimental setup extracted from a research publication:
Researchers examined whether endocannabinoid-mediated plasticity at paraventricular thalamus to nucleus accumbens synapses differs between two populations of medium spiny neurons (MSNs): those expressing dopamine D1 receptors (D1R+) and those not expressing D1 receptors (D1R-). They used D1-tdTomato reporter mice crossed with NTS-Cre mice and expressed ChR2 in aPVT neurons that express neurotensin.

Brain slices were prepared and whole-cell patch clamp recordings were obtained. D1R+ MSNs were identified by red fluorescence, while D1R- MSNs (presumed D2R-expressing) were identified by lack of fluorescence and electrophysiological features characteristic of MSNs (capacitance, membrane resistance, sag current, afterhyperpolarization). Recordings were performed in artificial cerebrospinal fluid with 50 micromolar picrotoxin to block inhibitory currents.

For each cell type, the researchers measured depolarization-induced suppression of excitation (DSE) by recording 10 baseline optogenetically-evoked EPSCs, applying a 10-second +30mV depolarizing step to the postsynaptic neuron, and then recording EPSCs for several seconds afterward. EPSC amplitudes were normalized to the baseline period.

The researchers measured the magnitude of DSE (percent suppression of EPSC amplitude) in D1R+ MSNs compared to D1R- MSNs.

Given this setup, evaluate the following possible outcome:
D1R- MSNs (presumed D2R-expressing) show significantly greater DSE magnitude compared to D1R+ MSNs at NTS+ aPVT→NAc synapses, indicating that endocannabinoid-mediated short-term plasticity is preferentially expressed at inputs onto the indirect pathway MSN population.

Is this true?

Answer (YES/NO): YES